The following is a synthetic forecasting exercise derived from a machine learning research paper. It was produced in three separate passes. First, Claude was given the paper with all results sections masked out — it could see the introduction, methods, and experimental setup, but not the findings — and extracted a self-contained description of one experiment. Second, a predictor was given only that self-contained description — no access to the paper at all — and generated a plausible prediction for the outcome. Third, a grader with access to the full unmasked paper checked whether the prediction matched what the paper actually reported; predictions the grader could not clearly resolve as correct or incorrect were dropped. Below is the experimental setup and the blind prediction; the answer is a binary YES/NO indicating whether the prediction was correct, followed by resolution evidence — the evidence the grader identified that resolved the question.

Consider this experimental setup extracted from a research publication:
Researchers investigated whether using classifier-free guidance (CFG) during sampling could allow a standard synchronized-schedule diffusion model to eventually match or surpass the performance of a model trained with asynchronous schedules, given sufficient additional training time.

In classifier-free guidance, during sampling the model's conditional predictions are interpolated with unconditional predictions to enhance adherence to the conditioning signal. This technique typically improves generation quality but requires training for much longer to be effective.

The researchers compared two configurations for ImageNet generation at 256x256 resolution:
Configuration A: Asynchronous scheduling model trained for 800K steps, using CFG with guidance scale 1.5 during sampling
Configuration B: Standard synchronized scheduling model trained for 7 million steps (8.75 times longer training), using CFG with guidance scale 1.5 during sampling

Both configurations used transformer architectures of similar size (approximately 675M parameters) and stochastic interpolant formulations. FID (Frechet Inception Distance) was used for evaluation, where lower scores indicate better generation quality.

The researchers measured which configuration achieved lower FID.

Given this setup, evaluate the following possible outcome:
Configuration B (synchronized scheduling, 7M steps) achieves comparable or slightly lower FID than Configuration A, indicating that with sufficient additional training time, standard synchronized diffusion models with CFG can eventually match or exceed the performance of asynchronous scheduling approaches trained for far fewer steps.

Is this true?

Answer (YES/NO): YES